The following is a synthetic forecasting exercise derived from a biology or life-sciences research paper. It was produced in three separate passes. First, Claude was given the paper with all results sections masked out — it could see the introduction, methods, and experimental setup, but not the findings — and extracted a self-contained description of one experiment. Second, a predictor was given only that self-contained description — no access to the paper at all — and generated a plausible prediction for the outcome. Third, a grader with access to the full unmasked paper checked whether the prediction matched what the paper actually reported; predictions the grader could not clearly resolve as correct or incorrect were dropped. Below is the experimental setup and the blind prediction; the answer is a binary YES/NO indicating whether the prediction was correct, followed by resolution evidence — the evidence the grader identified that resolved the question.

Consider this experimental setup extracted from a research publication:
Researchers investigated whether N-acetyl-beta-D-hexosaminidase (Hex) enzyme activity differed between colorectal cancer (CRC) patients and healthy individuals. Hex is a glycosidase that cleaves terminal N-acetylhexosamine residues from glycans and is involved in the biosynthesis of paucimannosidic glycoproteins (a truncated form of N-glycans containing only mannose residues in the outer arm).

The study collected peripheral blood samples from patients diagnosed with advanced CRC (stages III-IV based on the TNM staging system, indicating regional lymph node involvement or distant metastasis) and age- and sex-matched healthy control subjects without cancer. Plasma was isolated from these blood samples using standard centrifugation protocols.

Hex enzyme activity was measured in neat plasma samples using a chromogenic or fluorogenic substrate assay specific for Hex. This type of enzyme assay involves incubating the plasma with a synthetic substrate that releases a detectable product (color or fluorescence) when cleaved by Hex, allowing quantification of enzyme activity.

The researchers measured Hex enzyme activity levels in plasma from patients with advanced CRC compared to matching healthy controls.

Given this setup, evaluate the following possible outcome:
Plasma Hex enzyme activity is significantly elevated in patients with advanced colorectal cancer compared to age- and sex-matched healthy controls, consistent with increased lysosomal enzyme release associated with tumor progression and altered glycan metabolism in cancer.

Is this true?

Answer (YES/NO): YES